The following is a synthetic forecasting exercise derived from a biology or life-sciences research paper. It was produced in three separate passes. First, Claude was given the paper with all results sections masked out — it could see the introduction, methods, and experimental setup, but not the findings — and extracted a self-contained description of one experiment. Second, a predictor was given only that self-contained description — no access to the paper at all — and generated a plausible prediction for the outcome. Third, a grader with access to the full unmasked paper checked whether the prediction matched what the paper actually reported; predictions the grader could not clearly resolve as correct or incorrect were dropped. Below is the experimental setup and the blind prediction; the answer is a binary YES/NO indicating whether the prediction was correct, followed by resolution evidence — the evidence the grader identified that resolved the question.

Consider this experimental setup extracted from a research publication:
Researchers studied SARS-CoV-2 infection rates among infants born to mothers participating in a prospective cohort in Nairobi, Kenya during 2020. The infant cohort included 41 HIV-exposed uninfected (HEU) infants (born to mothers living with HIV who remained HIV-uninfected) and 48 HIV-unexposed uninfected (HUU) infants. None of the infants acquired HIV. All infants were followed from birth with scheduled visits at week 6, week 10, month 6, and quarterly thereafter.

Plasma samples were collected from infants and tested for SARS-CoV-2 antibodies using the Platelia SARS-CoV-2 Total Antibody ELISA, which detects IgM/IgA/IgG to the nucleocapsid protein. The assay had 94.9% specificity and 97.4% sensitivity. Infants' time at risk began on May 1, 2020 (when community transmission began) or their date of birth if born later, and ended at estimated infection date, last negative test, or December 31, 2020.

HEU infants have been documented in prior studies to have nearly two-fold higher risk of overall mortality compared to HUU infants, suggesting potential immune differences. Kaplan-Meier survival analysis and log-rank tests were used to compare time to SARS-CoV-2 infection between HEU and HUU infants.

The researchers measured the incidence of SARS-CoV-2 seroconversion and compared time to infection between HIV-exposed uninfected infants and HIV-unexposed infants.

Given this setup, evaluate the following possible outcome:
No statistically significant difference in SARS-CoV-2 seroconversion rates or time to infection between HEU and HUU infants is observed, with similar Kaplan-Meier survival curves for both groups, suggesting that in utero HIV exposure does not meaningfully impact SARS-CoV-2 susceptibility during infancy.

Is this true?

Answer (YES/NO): YES